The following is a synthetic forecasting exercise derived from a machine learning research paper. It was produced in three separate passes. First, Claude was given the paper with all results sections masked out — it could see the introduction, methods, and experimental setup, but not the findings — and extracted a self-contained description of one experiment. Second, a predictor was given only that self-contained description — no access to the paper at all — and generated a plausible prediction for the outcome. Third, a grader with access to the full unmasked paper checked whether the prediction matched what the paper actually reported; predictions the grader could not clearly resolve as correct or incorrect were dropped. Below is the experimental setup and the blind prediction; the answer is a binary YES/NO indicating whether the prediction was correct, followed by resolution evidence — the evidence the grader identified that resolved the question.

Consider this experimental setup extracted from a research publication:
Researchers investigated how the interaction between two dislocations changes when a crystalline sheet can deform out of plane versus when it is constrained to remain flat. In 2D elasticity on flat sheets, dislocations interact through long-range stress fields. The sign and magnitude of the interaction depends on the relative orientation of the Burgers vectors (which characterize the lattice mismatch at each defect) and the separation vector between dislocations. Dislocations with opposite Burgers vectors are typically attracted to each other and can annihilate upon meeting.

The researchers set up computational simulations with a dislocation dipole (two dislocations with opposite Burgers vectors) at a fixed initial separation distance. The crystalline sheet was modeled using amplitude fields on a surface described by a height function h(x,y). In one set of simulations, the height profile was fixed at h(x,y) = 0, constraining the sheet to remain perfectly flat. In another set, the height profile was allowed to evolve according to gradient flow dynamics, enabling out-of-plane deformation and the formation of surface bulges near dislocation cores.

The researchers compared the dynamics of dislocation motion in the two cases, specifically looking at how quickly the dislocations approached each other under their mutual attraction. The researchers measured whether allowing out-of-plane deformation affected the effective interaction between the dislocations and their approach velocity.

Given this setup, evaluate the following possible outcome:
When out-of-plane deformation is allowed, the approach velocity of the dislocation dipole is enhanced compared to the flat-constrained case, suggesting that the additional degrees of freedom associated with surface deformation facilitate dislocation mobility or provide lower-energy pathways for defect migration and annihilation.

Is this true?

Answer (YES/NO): NO